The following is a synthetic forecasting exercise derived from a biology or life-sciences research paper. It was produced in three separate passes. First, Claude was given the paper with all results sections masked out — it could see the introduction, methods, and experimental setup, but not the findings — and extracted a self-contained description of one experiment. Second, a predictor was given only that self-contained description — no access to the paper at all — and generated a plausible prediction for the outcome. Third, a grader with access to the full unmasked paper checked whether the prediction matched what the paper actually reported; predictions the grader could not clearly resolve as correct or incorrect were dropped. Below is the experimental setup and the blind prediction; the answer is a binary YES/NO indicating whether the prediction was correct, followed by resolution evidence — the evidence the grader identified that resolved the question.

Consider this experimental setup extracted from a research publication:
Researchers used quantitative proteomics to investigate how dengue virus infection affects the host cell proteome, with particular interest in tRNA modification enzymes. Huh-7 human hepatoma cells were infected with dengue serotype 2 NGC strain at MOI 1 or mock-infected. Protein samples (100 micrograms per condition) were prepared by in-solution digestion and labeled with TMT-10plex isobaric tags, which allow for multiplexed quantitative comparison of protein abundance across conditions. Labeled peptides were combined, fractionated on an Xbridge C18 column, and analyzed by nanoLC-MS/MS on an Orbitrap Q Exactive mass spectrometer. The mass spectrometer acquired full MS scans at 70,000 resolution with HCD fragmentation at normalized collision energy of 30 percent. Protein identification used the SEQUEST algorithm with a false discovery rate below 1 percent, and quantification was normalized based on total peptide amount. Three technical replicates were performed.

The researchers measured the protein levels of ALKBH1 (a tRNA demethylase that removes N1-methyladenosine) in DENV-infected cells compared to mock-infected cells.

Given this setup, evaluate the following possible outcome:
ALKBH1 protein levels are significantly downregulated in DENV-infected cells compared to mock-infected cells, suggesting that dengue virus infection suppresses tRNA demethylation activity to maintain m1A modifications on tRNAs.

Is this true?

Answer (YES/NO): NO